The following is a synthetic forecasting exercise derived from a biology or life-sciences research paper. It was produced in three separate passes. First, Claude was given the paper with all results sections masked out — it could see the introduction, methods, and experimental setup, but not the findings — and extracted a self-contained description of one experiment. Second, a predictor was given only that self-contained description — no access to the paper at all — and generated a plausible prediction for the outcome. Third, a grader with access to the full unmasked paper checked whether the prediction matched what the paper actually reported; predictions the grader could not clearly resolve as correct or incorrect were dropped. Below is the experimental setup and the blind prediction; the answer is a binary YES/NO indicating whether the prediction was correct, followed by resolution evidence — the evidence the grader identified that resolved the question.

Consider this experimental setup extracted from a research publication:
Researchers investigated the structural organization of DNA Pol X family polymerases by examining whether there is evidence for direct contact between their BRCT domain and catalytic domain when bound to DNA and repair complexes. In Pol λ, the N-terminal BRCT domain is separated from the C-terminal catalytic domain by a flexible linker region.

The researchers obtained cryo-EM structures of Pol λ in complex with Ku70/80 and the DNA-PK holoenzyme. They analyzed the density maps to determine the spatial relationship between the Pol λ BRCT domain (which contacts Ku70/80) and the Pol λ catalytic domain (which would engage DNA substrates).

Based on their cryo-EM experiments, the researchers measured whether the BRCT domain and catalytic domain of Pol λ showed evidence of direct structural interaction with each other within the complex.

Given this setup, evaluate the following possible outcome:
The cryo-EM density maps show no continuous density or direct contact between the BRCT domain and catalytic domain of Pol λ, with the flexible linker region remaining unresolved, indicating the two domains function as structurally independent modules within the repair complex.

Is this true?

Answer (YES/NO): YES